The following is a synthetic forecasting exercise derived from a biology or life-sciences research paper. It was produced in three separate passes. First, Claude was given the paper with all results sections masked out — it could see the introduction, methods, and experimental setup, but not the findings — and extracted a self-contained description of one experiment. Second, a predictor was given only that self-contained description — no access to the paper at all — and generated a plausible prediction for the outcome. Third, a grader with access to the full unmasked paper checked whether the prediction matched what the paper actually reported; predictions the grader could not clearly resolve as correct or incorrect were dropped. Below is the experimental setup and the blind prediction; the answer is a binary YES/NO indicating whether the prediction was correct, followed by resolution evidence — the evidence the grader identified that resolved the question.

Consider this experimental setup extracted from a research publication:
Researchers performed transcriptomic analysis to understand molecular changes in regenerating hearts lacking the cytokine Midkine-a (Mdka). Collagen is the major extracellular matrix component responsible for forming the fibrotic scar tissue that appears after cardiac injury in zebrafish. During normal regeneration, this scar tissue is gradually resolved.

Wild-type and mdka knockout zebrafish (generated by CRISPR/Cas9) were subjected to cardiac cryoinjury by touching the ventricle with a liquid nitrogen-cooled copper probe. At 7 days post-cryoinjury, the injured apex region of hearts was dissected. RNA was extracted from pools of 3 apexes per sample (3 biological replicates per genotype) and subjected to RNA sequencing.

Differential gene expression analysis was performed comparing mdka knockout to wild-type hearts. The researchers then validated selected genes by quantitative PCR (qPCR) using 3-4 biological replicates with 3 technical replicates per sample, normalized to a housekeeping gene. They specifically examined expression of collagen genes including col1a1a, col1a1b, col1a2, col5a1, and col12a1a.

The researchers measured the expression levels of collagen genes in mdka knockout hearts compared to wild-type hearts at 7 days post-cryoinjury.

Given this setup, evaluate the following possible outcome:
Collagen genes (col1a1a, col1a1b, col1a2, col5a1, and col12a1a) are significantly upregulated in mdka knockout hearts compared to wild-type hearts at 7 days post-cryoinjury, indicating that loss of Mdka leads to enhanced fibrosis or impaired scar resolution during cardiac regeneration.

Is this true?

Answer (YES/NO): YES